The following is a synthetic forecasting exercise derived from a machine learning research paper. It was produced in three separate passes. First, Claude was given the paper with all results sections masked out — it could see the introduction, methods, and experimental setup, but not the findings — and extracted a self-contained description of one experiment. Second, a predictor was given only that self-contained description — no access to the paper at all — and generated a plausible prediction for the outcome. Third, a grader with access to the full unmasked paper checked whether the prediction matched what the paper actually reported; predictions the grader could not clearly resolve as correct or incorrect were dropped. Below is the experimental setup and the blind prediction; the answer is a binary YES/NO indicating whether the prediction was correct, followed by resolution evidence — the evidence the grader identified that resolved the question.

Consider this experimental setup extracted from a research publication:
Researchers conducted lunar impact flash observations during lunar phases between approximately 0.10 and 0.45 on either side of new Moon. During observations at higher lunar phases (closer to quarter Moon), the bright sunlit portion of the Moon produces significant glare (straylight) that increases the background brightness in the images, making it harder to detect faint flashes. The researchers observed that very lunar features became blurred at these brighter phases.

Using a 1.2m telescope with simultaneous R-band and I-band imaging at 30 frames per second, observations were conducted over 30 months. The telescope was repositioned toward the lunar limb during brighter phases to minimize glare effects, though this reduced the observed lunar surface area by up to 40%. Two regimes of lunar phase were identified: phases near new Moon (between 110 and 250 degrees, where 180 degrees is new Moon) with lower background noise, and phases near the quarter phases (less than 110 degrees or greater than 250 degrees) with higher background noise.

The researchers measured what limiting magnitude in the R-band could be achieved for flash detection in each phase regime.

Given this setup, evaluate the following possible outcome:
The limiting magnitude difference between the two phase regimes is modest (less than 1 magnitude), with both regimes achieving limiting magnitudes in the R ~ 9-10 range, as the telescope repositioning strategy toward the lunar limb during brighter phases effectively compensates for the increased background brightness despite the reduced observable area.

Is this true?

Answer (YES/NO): NO